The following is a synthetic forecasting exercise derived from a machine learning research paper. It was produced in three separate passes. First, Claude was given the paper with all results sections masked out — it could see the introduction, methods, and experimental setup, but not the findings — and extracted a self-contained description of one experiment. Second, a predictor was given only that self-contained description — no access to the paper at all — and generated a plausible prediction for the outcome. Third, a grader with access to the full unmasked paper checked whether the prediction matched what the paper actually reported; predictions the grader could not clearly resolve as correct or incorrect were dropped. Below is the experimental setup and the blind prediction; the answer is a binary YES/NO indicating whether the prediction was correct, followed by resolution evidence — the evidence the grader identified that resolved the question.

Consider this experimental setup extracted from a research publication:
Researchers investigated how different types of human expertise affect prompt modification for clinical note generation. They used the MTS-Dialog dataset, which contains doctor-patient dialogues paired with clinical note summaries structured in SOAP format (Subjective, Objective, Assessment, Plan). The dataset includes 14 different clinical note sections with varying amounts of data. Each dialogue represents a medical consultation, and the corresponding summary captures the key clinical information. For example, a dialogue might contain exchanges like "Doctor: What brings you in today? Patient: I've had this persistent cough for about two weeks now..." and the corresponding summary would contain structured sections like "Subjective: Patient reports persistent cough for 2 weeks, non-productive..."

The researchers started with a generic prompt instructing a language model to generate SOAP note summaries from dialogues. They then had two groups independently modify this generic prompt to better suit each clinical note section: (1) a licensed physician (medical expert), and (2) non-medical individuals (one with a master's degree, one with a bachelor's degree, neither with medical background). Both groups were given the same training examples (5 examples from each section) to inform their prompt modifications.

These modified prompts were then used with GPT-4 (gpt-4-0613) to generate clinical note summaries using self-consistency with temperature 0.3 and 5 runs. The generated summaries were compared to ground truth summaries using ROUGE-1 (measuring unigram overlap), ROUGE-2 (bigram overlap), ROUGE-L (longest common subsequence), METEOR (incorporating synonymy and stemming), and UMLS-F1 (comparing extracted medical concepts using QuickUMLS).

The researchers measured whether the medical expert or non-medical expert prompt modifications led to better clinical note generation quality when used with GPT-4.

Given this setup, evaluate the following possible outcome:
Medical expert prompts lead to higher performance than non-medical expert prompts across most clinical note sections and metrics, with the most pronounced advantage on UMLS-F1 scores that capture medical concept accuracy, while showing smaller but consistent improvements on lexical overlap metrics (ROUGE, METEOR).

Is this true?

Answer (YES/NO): NO